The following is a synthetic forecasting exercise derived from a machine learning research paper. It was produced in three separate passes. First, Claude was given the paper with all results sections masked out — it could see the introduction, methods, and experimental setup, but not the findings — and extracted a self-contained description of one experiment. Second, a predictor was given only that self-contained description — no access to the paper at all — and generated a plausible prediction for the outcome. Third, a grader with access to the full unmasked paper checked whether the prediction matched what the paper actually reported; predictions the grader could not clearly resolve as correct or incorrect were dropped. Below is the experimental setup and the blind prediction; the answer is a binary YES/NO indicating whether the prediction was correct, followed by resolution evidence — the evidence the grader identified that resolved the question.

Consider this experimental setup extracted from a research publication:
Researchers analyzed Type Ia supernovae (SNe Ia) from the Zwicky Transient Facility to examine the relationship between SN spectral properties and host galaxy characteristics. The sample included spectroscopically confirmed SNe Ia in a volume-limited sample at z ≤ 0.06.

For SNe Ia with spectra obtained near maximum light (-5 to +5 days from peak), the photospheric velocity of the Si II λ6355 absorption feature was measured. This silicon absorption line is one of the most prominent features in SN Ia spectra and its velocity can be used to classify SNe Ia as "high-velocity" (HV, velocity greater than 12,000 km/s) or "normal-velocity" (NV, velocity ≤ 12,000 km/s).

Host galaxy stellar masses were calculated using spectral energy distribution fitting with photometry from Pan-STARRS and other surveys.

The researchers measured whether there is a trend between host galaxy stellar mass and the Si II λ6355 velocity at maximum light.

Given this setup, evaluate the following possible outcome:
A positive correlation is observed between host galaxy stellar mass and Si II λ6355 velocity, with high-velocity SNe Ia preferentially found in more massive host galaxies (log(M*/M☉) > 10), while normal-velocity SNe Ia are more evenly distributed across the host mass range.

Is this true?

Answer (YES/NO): NO